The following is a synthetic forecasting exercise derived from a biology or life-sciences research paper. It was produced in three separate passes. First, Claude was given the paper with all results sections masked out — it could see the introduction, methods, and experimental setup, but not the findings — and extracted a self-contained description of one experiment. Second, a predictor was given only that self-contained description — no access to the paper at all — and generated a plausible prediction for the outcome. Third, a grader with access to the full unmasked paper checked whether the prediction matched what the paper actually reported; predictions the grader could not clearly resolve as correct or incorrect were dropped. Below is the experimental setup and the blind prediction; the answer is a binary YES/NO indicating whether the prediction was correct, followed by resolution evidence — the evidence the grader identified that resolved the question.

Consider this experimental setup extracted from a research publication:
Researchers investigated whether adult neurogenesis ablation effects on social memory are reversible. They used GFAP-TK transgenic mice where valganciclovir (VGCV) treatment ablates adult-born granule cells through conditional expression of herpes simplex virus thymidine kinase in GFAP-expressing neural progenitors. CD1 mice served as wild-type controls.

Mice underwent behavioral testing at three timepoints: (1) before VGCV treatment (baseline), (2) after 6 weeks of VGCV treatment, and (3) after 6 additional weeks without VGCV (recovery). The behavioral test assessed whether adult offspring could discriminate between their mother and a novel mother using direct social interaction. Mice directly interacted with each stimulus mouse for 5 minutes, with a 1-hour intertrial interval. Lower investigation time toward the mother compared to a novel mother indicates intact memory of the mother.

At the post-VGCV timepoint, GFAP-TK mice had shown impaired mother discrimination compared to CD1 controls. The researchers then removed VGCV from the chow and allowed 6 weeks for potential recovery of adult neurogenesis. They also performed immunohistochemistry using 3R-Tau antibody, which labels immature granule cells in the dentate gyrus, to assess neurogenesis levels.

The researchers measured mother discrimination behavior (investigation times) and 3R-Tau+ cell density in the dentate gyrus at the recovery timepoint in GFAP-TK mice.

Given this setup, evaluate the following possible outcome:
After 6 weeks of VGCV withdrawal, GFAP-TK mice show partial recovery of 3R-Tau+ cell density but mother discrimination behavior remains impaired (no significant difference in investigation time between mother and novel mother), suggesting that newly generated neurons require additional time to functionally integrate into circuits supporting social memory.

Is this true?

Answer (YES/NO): NO